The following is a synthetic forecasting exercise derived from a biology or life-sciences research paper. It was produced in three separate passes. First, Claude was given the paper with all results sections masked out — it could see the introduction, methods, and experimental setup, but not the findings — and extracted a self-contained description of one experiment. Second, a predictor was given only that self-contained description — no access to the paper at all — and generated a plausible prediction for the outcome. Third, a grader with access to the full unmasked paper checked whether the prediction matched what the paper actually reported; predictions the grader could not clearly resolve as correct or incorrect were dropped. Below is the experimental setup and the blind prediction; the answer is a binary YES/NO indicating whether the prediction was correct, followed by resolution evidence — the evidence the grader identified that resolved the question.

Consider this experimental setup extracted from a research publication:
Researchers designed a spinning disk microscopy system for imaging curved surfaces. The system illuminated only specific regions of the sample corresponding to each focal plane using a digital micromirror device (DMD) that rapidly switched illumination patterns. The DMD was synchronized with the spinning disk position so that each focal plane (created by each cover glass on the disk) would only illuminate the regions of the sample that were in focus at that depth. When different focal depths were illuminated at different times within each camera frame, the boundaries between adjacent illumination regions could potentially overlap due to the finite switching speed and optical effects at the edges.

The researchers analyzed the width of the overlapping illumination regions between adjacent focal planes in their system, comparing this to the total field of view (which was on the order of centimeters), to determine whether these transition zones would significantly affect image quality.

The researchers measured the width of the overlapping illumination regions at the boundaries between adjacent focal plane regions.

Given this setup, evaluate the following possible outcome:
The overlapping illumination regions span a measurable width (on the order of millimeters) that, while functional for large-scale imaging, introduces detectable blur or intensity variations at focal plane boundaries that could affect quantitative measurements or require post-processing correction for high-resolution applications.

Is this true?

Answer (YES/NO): NO